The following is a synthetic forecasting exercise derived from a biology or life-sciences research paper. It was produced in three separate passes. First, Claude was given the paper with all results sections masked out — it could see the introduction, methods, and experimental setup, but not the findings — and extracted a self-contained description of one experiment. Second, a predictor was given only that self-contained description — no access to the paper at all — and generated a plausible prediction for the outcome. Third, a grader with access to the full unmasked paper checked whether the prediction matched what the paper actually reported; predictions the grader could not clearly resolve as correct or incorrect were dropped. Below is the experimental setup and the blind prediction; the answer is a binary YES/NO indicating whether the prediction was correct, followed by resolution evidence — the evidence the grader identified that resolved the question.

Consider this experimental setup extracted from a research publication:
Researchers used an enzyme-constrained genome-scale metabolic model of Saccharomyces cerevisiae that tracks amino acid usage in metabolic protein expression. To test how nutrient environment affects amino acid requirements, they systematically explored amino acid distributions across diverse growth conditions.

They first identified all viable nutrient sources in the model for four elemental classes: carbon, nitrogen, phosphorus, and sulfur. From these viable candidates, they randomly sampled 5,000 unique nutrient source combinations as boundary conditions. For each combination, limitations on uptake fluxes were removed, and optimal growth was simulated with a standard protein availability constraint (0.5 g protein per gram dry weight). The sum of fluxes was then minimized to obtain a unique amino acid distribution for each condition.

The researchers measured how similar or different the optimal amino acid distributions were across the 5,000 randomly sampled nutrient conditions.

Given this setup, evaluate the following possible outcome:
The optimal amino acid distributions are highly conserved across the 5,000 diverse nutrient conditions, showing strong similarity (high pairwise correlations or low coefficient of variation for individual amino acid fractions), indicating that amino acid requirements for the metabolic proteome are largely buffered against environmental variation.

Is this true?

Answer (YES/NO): NO